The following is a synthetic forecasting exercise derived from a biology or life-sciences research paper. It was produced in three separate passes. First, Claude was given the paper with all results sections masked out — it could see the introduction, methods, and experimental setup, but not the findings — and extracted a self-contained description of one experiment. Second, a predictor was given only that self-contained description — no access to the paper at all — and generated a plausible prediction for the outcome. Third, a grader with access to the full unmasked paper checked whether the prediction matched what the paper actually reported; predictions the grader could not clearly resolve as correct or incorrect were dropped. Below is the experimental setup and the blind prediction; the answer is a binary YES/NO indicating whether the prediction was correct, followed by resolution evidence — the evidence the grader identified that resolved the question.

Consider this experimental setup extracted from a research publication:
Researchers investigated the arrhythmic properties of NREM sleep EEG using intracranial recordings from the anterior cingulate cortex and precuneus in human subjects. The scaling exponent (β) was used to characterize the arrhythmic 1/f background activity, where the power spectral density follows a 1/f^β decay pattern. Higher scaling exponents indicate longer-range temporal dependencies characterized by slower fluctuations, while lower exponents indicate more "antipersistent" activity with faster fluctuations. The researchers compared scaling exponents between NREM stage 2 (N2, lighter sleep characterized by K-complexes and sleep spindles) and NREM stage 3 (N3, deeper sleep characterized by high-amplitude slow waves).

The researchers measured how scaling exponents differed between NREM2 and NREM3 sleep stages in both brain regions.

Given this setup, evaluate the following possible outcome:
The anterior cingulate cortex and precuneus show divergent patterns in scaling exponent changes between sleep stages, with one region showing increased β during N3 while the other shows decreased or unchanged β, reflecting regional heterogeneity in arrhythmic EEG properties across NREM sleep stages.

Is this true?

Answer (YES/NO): NO